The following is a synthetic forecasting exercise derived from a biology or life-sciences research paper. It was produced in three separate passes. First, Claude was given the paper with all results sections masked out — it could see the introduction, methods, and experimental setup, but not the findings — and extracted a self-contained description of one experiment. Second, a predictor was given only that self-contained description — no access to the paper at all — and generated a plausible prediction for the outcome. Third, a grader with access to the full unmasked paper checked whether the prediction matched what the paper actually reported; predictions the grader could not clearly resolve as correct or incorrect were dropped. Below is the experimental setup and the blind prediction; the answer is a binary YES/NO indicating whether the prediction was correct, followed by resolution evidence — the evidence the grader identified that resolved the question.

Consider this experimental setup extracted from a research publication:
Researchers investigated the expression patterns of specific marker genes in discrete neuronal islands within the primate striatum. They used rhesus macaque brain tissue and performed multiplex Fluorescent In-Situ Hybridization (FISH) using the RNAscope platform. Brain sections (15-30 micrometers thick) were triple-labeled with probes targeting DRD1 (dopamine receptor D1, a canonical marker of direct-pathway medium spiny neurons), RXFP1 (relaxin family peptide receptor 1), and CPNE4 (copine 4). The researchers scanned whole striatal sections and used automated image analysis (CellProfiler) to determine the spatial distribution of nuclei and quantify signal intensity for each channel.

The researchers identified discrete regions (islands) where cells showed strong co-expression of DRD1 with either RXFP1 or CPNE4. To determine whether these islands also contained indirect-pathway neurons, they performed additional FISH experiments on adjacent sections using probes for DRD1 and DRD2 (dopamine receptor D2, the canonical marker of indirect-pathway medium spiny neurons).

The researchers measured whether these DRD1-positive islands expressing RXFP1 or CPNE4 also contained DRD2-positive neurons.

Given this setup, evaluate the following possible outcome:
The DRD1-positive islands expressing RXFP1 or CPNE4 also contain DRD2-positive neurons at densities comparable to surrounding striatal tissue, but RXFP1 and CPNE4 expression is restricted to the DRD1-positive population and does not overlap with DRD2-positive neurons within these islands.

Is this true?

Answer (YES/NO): NO